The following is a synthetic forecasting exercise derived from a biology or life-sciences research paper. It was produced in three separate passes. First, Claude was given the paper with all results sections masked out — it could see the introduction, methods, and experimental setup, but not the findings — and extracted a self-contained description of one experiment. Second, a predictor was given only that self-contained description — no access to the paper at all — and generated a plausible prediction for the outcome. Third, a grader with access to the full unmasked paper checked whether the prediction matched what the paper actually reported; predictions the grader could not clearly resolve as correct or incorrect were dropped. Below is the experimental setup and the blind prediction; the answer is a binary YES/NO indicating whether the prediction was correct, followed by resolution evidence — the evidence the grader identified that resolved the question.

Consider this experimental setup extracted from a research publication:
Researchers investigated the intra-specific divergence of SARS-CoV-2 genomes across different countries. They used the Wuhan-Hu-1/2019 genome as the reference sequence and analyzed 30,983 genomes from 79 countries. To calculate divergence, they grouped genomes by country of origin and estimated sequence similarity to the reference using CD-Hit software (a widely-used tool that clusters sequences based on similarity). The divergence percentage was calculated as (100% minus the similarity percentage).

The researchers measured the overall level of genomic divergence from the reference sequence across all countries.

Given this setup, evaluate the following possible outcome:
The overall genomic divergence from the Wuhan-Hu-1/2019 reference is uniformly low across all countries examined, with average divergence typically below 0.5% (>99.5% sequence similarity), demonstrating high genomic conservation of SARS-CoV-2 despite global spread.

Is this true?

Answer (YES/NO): YES